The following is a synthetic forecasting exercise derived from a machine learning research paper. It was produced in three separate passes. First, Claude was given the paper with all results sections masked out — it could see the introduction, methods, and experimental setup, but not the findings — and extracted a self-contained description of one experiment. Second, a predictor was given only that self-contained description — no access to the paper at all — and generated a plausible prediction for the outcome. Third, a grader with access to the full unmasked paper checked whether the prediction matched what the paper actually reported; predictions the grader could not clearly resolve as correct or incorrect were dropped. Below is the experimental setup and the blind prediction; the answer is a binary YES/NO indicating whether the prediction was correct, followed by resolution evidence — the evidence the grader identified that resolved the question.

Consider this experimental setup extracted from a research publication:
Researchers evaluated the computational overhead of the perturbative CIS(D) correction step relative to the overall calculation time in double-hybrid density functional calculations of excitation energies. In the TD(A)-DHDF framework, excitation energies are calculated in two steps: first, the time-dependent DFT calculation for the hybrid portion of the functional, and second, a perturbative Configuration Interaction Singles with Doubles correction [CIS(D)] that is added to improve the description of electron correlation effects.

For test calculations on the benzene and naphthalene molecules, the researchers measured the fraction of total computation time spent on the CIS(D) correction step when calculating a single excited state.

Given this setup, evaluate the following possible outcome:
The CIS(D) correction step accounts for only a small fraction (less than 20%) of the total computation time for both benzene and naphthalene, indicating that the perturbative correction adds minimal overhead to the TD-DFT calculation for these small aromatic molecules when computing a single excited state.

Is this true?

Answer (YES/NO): YES